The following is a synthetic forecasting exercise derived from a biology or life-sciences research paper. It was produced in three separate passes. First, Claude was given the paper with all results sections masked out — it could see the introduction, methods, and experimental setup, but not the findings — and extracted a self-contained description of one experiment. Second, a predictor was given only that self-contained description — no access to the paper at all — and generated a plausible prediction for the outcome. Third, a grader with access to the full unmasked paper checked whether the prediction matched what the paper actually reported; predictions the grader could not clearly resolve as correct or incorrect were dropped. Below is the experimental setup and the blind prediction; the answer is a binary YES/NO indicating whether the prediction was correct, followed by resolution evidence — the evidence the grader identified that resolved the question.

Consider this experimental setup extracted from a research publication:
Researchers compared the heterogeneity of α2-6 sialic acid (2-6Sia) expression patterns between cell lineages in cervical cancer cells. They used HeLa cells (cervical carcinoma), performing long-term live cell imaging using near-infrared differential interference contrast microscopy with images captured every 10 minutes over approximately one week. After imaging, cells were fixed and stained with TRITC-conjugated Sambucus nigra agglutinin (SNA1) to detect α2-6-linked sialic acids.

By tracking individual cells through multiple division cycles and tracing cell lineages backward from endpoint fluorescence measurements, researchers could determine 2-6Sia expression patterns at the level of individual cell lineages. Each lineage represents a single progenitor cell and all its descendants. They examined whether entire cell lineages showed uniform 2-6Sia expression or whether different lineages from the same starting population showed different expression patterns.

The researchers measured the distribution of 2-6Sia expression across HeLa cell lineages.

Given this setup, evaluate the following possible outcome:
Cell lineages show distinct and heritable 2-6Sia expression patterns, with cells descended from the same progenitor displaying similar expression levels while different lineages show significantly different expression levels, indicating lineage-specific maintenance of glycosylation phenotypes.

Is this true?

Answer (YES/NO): NO